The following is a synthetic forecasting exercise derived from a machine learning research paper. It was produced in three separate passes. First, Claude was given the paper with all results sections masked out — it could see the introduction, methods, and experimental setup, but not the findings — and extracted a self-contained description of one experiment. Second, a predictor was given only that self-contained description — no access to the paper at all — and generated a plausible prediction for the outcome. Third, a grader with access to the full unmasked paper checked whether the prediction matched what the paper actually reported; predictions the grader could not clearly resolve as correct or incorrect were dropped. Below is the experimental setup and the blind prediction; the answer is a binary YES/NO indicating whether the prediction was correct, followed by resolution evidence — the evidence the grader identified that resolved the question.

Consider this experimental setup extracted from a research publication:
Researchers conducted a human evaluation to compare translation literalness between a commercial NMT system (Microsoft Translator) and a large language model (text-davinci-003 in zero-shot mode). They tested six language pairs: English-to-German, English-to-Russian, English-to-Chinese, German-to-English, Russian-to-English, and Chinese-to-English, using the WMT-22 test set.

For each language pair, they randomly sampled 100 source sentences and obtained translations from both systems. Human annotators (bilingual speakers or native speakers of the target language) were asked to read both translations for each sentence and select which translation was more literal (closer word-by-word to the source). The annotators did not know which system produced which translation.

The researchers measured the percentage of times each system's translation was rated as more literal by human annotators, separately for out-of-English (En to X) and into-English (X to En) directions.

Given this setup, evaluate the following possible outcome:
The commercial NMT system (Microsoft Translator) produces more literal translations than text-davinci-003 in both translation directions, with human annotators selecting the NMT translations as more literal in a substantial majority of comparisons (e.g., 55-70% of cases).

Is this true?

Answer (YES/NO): NO